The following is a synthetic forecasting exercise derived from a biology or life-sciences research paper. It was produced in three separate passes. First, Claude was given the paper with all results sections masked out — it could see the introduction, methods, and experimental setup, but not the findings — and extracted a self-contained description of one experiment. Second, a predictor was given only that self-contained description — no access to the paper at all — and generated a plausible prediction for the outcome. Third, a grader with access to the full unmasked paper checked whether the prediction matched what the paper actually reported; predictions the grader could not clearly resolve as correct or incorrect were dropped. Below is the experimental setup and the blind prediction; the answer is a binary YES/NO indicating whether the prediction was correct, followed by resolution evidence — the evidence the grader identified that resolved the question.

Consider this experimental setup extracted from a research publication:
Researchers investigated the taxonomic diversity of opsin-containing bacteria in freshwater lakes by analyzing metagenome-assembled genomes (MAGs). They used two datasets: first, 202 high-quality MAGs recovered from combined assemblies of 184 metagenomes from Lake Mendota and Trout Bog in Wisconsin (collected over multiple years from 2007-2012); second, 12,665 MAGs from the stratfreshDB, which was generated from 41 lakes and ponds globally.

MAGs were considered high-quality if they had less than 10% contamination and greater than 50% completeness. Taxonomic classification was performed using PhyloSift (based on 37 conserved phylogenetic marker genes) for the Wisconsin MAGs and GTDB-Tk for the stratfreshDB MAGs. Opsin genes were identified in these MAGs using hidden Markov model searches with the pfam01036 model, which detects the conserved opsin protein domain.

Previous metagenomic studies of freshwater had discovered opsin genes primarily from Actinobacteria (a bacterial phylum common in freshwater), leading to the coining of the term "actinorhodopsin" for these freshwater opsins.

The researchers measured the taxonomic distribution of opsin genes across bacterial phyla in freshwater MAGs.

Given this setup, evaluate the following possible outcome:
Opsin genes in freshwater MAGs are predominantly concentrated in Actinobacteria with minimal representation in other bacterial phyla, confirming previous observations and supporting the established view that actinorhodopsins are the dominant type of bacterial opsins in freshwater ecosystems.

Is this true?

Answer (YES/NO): NO